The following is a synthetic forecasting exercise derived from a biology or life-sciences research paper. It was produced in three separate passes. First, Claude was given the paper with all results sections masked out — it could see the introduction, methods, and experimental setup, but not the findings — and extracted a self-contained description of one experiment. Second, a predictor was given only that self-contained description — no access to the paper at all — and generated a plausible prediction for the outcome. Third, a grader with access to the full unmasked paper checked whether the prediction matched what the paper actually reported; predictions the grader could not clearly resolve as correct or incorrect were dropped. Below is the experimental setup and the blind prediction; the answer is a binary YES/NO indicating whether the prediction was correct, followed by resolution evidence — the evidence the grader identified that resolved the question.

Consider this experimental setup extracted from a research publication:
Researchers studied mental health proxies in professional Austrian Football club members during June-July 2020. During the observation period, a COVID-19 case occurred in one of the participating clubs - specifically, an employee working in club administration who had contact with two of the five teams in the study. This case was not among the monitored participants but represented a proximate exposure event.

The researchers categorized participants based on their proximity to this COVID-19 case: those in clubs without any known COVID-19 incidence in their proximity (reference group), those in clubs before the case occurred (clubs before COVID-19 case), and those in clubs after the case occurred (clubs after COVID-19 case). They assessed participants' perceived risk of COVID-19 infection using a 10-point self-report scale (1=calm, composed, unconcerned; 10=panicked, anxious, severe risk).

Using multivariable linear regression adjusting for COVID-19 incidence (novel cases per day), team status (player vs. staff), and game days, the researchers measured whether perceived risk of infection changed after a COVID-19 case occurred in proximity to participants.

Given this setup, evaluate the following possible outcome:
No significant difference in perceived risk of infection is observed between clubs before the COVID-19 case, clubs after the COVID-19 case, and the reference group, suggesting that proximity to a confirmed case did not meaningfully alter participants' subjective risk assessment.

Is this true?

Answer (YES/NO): NO